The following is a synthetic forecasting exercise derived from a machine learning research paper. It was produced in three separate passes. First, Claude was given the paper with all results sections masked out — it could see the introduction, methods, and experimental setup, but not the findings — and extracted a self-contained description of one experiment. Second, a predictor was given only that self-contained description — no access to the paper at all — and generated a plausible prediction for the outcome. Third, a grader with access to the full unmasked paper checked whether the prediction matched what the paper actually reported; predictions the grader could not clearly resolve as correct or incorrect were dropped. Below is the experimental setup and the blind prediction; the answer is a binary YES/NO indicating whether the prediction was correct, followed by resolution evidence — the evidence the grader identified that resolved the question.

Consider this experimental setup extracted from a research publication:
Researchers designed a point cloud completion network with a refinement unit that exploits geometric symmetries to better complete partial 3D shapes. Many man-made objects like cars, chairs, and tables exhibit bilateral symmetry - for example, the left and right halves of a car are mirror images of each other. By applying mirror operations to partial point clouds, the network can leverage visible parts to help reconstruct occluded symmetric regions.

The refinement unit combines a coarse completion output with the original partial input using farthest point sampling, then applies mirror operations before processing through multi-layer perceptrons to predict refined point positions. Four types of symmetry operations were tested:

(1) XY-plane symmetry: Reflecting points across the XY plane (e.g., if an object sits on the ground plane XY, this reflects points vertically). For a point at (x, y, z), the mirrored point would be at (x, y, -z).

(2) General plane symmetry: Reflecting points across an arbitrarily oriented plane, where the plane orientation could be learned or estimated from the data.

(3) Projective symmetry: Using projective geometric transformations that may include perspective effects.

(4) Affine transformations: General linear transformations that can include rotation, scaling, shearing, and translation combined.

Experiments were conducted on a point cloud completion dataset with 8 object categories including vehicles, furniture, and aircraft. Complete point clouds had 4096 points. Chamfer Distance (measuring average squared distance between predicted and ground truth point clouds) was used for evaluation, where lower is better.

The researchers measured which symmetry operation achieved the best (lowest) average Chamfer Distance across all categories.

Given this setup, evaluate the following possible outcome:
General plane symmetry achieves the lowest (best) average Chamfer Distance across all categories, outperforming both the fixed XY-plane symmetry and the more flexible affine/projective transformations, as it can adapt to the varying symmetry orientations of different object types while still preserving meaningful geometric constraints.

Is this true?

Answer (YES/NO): NO